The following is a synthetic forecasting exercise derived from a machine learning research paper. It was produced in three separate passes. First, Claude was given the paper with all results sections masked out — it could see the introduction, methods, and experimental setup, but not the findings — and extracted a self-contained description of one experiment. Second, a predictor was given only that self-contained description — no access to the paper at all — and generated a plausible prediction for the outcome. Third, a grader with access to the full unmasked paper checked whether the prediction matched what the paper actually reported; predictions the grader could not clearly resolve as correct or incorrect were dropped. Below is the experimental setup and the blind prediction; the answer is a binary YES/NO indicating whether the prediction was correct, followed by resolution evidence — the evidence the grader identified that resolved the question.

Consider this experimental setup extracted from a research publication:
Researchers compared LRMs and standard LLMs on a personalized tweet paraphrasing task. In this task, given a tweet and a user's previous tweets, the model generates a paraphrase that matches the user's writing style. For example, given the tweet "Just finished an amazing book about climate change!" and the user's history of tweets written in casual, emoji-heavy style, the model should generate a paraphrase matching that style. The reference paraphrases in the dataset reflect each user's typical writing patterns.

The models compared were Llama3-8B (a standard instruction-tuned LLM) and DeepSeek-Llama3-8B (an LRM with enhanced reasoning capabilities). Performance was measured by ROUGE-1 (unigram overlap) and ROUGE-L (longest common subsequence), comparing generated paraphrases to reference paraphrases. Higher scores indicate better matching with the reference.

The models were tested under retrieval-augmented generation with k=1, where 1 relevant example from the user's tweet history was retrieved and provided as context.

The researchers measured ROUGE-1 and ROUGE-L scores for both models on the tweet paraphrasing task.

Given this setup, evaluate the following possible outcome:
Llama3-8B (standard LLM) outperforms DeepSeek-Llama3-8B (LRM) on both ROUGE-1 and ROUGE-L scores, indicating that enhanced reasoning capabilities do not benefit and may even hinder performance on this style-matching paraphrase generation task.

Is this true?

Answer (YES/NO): YES